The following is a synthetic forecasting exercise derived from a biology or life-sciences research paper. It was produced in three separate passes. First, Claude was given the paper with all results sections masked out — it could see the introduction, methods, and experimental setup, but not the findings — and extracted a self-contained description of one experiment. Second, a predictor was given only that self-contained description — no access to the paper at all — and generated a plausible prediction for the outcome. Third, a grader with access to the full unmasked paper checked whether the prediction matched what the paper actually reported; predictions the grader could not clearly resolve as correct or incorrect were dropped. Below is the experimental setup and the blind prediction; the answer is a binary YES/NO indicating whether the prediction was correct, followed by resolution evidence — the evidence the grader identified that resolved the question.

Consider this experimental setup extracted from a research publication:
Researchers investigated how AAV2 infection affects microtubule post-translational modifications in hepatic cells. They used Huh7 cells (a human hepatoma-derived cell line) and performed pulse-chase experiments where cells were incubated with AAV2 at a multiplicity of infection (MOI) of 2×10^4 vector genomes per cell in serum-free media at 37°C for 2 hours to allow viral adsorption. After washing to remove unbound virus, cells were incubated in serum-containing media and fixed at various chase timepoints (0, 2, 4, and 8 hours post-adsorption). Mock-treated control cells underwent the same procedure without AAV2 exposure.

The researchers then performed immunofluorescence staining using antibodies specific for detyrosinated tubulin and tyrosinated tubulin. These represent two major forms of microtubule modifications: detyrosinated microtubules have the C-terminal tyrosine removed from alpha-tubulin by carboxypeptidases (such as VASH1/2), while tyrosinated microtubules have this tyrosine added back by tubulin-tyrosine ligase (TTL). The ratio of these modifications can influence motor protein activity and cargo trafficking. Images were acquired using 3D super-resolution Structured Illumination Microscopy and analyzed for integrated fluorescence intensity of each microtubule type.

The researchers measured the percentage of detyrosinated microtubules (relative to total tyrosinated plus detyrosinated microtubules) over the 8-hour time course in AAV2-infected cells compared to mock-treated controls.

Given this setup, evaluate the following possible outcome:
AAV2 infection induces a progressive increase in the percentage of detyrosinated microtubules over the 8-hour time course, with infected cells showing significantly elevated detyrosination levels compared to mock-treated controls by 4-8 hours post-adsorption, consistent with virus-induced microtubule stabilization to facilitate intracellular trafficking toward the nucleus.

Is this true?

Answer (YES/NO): NO